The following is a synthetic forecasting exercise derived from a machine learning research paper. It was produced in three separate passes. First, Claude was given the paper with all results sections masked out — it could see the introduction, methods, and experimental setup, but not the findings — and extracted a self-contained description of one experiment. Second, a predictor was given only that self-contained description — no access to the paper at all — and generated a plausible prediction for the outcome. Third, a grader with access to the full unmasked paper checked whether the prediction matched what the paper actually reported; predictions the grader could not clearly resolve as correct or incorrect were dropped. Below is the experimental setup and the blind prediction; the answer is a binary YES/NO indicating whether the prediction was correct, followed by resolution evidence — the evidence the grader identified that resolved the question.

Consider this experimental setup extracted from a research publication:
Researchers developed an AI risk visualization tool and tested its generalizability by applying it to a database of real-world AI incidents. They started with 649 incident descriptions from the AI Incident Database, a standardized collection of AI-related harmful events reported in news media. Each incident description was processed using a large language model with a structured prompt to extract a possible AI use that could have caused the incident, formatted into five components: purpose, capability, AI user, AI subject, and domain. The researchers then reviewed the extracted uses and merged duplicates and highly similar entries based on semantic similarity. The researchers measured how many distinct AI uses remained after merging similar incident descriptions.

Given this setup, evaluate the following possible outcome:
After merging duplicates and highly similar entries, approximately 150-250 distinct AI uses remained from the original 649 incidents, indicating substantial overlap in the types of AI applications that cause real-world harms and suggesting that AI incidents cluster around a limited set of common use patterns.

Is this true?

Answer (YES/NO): NO